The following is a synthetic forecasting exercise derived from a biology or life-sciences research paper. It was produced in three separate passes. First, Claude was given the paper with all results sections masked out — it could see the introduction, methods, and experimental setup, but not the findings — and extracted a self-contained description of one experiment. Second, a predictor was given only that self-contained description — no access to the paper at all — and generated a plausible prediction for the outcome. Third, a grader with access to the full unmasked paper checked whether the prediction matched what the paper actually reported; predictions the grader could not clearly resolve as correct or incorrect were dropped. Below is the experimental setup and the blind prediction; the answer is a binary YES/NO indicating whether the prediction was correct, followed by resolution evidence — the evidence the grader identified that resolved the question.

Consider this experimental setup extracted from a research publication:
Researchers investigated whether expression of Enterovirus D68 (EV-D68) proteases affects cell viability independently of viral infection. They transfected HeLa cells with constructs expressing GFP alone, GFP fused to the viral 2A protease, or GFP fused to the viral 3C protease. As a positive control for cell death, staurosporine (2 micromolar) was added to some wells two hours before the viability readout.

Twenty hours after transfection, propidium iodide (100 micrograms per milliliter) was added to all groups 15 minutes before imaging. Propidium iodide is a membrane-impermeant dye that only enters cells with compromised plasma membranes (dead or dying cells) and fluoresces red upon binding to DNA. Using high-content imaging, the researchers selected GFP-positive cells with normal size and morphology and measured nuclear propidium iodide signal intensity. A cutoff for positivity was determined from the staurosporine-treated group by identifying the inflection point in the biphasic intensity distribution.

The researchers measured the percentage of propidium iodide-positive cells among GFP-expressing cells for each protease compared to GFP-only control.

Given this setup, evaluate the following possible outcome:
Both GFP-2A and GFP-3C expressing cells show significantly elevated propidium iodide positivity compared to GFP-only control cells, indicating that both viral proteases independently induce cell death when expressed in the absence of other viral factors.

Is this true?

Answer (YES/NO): NO